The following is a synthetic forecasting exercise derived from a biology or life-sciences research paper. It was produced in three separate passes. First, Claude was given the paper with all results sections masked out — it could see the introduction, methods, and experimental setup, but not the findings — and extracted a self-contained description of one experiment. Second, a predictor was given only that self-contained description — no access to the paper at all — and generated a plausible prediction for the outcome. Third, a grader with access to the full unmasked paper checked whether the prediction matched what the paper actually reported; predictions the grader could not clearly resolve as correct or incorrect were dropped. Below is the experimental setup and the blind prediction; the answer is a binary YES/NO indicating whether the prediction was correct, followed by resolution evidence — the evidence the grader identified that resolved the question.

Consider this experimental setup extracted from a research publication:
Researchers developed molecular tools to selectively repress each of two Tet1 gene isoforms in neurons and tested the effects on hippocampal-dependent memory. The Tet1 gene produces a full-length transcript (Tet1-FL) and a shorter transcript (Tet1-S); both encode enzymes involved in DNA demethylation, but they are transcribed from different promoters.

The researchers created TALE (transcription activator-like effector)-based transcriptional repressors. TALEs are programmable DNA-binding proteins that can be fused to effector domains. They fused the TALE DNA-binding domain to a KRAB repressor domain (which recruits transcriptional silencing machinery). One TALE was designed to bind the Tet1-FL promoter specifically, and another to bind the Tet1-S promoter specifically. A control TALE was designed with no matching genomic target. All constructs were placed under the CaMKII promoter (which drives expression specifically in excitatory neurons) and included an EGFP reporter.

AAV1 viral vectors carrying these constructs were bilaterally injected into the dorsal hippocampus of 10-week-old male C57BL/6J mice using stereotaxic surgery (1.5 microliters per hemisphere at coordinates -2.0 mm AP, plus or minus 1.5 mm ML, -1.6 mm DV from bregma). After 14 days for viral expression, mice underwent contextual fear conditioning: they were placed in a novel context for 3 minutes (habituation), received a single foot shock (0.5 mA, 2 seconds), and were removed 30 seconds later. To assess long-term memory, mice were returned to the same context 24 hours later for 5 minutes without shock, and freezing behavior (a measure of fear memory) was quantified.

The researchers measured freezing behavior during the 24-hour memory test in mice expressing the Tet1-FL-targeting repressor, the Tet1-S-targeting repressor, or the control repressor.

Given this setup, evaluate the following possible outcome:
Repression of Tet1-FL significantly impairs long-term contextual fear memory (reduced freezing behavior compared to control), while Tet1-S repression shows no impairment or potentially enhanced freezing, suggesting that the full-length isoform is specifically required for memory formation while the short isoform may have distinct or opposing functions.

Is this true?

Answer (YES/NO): YES